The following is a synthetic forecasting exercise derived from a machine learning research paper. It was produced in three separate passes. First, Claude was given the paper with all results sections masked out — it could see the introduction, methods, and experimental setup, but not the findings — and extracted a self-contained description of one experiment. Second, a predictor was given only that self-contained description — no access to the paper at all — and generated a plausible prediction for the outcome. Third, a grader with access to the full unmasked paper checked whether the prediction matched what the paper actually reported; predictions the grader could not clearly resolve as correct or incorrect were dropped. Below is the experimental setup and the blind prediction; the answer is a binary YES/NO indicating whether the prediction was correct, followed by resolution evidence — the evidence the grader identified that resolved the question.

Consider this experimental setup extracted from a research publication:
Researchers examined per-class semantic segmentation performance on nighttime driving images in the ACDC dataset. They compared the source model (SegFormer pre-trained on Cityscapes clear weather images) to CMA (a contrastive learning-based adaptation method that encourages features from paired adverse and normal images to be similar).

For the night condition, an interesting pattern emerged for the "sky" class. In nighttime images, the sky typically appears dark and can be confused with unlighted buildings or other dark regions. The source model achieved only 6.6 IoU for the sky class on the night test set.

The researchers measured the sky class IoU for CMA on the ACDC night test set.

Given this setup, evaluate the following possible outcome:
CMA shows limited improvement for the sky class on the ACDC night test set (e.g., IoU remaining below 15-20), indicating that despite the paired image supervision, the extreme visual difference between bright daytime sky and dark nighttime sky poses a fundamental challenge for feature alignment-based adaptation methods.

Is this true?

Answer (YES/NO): NO